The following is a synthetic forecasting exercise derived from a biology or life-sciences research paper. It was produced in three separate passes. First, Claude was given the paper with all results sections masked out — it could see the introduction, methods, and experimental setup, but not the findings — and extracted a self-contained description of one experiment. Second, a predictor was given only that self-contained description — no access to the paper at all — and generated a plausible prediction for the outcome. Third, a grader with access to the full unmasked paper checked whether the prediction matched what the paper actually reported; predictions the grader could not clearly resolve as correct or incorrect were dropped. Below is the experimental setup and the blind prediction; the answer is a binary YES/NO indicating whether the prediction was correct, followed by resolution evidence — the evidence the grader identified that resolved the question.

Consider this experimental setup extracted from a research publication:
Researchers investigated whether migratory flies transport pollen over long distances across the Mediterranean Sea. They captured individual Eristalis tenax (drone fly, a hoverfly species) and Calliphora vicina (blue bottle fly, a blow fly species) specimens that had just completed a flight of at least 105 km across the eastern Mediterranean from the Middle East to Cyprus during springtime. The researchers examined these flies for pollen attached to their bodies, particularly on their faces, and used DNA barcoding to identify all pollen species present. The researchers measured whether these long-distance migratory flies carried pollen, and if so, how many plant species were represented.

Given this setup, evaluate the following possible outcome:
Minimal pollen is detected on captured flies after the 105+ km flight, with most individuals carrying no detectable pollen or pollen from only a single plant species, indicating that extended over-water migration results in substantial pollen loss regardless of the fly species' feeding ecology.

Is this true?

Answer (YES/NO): NO